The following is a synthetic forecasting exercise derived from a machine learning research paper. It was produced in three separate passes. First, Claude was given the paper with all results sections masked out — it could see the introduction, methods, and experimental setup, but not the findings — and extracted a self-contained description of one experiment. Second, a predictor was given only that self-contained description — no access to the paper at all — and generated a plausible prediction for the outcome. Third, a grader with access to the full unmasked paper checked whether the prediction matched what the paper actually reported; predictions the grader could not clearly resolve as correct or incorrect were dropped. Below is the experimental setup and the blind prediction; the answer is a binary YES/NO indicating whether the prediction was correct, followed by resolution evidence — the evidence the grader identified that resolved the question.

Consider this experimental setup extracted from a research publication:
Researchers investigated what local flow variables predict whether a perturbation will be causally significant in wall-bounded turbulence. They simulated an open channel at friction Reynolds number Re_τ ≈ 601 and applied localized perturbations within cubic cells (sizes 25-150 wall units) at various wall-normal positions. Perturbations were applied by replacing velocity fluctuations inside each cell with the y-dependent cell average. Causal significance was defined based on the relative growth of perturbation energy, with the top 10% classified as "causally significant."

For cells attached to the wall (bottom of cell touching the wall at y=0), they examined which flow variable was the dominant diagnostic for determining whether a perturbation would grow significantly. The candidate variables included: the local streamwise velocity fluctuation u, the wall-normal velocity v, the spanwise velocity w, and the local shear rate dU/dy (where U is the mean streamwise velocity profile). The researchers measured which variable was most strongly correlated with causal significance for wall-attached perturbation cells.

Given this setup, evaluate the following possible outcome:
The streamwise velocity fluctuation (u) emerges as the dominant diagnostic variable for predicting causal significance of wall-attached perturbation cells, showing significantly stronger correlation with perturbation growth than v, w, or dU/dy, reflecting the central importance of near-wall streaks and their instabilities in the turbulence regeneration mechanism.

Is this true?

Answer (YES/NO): NO